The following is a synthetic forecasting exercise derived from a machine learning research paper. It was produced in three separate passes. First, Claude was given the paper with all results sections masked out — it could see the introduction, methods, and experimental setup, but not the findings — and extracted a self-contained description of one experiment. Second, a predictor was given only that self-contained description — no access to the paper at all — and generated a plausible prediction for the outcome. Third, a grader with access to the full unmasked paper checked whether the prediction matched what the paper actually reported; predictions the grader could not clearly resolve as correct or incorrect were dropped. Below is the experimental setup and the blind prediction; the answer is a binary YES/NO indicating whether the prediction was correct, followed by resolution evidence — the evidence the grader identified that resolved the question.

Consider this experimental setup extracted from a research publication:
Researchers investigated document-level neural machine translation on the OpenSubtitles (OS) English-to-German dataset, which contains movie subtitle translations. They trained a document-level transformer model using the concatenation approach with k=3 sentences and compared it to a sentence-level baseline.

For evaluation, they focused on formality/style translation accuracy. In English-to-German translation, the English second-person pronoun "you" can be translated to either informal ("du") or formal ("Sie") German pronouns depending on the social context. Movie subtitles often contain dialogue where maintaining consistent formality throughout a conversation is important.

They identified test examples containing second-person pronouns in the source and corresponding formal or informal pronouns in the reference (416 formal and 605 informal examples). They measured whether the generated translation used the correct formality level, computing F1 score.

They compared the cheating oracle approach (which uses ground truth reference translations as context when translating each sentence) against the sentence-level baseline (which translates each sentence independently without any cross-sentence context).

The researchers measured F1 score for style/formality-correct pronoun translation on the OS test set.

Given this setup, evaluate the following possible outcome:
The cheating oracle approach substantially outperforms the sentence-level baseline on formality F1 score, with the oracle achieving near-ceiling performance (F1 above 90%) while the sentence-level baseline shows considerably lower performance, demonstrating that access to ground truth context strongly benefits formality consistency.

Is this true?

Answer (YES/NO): NO